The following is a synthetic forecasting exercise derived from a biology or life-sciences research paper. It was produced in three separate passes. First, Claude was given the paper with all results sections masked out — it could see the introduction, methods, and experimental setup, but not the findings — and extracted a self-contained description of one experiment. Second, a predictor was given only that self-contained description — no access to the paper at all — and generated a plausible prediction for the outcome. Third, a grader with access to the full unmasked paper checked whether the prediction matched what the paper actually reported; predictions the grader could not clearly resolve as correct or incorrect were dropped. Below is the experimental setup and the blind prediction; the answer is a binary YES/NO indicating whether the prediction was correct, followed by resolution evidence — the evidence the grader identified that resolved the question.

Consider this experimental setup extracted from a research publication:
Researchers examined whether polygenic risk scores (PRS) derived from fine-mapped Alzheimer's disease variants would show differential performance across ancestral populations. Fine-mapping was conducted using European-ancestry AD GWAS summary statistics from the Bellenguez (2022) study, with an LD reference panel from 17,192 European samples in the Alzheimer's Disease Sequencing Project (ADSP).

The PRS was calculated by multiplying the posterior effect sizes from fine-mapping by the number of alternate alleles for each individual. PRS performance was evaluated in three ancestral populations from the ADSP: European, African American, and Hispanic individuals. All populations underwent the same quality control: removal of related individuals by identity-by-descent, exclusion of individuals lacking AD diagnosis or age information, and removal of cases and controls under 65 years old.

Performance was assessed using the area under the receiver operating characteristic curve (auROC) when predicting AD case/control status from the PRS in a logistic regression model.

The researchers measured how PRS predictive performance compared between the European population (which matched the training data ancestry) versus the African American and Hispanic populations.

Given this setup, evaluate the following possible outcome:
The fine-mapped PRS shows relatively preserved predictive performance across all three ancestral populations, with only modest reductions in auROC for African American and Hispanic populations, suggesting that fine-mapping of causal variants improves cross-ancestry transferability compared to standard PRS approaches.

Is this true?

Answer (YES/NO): NO